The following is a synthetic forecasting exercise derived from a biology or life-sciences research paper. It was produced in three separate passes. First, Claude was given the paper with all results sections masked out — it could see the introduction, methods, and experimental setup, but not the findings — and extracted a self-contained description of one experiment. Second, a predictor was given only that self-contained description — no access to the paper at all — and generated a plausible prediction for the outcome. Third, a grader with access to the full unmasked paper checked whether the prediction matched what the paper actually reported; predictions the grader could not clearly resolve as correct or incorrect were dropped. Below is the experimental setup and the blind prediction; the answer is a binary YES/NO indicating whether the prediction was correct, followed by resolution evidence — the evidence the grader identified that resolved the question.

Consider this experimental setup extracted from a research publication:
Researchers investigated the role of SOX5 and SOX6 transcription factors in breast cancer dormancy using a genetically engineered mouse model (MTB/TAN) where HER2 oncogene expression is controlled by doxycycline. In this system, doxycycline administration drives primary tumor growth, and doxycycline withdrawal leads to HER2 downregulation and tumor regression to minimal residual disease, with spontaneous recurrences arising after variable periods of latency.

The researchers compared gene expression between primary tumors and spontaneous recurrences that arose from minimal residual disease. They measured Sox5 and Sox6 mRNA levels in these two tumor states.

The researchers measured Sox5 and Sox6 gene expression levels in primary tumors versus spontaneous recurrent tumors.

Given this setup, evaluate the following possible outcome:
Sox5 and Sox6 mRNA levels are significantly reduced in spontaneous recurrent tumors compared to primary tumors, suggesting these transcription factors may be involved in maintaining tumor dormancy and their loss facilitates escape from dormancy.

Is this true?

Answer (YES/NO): YES